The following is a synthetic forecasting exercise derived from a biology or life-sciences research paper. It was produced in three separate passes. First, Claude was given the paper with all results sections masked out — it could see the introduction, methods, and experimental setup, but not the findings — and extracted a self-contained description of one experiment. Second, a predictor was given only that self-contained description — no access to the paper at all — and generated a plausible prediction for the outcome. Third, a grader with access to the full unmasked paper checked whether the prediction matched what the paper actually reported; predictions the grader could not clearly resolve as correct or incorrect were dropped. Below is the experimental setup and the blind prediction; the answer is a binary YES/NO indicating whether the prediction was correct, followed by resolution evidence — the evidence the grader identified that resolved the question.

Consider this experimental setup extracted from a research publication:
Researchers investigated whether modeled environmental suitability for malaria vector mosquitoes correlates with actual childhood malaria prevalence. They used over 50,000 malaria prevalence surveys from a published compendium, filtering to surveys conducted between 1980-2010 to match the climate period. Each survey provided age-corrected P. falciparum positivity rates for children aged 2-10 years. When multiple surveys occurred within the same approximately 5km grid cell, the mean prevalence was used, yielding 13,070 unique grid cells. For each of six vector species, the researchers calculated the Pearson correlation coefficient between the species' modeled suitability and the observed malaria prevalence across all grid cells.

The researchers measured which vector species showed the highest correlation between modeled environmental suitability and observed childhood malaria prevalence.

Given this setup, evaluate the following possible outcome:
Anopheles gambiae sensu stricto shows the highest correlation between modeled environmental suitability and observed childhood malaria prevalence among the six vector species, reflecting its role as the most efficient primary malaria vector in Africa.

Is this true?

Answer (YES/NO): YES